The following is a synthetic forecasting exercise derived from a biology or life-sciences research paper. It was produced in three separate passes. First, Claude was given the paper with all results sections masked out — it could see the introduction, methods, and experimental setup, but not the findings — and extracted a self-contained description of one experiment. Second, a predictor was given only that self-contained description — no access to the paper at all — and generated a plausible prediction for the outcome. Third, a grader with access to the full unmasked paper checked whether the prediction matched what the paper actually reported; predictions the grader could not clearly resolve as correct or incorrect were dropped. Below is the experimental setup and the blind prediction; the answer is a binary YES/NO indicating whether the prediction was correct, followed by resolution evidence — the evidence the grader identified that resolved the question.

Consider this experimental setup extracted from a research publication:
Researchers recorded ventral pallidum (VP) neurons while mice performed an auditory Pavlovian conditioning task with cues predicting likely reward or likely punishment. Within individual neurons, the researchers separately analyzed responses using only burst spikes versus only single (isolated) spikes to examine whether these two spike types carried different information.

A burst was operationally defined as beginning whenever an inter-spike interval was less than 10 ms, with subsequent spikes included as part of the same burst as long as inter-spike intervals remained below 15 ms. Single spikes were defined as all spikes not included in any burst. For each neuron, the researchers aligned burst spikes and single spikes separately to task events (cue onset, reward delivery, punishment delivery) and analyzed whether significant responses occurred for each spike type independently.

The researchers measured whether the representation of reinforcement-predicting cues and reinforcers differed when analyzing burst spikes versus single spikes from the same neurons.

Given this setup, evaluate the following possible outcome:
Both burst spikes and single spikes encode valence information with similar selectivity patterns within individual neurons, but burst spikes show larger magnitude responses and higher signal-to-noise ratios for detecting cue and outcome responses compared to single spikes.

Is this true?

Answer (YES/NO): NO